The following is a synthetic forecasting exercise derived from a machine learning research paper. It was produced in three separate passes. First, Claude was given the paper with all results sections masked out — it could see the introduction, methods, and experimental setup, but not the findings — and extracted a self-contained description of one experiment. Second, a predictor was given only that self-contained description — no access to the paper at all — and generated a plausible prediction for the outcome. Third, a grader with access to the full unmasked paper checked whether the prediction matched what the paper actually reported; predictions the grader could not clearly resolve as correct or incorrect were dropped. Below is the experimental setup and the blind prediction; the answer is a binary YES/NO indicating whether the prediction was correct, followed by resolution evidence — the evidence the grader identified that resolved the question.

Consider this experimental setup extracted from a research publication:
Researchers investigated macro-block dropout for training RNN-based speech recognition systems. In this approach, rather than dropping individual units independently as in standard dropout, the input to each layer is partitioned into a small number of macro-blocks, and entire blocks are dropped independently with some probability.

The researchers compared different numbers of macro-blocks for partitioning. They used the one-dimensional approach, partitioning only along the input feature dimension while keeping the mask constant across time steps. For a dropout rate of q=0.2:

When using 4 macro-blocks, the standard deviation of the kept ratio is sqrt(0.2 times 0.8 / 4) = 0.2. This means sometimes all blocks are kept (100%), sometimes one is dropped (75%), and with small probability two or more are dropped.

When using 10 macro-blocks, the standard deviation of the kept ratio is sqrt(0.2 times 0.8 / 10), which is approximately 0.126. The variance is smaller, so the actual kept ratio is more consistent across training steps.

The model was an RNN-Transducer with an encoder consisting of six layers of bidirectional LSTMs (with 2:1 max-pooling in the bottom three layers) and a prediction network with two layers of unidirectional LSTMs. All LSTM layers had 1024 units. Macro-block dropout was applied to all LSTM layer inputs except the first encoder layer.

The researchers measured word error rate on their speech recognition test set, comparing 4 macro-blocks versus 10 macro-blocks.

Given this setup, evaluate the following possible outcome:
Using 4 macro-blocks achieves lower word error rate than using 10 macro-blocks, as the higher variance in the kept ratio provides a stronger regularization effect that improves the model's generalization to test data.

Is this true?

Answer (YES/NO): YES